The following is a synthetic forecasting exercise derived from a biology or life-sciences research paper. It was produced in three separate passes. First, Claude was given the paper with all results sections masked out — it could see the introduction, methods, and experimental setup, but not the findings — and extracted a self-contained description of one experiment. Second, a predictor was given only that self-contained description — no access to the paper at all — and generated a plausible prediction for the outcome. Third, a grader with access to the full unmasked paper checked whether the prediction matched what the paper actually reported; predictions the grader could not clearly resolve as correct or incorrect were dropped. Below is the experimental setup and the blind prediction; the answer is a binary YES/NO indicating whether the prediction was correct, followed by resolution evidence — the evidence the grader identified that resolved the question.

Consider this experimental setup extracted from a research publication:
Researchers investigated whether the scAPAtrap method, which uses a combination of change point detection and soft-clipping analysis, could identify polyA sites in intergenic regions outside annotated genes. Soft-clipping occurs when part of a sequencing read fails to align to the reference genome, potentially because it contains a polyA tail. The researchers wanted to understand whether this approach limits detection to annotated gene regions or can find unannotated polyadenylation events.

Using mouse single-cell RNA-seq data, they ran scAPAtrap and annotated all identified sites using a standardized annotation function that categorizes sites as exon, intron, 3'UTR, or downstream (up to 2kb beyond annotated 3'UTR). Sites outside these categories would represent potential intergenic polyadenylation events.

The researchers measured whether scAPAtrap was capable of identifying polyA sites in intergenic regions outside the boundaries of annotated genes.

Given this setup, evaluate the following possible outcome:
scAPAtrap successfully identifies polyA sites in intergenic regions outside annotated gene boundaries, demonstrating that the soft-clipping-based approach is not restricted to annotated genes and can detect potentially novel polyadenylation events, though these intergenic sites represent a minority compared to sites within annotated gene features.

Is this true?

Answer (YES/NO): YES